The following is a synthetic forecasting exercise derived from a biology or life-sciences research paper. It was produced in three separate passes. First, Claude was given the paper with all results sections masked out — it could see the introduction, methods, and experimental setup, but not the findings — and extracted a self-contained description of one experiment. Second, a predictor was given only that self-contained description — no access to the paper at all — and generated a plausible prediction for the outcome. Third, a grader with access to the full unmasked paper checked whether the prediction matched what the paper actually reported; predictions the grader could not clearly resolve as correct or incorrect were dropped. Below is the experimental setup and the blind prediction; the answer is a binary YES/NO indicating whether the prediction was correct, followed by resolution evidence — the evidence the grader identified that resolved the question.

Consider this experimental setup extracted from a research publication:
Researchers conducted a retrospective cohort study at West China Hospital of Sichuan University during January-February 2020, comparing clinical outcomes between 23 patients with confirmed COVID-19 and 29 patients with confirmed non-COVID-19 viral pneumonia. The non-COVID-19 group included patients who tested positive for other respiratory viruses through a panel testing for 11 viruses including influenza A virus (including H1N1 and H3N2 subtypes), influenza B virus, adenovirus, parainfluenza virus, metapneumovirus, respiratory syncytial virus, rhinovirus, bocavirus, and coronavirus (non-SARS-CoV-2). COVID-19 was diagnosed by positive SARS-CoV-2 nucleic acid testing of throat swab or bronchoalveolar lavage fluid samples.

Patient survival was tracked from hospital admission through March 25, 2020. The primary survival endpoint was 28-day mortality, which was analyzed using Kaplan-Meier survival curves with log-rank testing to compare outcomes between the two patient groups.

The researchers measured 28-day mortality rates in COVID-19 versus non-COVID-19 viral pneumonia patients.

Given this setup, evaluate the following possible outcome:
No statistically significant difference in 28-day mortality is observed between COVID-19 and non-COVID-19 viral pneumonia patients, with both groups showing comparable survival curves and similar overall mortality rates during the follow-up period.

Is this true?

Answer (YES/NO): NO